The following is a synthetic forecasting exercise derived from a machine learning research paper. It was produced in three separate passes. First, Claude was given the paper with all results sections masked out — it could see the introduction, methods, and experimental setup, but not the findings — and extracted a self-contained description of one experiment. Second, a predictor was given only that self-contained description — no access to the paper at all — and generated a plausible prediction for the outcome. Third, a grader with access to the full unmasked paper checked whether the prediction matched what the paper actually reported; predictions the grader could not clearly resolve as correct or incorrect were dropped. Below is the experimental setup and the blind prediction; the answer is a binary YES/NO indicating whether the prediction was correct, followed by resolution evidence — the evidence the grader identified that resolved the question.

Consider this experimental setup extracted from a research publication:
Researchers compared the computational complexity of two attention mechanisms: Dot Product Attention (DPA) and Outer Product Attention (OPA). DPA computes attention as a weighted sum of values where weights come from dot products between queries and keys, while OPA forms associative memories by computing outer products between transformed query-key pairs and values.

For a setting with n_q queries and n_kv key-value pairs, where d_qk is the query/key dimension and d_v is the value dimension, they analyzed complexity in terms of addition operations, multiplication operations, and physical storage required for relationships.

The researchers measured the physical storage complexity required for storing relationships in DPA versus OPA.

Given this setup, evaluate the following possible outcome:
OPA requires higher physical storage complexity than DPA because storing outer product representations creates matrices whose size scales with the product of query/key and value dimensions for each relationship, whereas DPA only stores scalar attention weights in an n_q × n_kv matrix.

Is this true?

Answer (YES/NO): YES